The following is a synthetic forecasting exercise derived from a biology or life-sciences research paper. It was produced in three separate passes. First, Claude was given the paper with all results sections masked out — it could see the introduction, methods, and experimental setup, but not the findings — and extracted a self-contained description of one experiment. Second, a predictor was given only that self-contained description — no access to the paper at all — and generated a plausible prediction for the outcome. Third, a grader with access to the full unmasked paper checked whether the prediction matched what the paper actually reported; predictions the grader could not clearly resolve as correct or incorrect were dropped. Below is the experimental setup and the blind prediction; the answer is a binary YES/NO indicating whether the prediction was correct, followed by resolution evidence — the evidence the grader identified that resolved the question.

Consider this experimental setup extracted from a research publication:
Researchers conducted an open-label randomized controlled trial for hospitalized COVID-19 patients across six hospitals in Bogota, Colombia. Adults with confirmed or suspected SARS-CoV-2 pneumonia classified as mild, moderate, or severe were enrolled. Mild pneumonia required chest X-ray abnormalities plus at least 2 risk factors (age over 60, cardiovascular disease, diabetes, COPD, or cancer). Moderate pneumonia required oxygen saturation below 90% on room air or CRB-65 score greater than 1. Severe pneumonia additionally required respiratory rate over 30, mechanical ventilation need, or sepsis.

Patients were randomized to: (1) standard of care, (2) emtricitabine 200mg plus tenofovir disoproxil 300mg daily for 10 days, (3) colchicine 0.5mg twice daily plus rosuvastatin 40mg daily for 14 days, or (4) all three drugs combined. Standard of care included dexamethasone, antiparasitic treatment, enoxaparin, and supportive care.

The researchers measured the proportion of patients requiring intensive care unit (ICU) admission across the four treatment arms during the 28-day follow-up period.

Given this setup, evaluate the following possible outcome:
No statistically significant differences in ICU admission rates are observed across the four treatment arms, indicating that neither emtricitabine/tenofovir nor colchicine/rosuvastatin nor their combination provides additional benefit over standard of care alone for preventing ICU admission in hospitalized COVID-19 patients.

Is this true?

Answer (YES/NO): YES